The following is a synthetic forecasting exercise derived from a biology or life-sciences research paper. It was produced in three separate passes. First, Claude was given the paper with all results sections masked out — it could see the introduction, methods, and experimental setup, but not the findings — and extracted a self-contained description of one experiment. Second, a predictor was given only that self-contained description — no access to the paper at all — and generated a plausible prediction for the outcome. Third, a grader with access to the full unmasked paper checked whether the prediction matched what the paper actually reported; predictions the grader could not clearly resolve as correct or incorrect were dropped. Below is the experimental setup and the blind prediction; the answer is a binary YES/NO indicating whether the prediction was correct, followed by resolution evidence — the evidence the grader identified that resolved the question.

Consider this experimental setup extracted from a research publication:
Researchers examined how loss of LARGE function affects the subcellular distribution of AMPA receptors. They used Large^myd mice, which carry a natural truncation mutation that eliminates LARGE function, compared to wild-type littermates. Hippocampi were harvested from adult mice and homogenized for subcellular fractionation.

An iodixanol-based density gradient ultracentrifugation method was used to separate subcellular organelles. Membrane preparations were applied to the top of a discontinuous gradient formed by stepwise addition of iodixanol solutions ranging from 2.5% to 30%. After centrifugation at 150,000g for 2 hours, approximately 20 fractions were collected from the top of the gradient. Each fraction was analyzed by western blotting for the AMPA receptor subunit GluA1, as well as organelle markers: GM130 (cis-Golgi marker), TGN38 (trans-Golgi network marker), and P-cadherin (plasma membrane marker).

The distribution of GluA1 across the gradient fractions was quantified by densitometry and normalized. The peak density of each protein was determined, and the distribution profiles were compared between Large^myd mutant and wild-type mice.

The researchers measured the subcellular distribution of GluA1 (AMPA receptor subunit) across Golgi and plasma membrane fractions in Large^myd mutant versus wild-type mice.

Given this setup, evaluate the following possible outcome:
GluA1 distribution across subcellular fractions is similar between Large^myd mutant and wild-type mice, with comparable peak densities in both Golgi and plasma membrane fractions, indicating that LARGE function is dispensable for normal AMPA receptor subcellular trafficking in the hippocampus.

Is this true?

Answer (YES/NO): NO